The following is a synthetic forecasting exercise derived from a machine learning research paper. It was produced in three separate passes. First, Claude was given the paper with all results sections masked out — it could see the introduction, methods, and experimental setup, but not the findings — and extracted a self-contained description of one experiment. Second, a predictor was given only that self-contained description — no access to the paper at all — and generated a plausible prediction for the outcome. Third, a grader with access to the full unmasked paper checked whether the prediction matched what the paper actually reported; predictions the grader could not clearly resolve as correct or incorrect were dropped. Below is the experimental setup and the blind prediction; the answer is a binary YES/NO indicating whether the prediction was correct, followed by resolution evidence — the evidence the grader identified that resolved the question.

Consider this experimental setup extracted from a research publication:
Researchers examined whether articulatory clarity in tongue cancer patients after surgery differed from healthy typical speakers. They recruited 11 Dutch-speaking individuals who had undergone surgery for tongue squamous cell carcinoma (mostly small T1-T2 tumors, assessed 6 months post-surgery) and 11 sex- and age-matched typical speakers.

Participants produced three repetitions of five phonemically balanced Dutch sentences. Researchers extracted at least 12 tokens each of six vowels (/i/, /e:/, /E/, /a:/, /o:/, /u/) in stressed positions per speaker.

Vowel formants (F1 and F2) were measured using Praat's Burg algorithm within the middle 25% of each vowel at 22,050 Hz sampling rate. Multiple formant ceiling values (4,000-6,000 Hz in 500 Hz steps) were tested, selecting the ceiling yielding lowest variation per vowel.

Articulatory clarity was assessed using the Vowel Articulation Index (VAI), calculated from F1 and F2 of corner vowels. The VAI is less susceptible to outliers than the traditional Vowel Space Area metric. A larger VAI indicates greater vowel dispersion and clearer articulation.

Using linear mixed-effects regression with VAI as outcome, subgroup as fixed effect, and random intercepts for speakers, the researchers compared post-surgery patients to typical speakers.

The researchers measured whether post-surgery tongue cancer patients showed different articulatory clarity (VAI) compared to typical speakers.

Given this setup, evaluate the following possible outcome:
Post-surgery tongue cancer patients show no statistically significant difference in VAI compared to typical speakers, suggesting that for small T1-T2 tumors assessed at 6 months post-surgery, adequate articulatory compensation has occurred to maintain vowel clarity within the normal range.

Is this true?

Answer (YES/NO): YES